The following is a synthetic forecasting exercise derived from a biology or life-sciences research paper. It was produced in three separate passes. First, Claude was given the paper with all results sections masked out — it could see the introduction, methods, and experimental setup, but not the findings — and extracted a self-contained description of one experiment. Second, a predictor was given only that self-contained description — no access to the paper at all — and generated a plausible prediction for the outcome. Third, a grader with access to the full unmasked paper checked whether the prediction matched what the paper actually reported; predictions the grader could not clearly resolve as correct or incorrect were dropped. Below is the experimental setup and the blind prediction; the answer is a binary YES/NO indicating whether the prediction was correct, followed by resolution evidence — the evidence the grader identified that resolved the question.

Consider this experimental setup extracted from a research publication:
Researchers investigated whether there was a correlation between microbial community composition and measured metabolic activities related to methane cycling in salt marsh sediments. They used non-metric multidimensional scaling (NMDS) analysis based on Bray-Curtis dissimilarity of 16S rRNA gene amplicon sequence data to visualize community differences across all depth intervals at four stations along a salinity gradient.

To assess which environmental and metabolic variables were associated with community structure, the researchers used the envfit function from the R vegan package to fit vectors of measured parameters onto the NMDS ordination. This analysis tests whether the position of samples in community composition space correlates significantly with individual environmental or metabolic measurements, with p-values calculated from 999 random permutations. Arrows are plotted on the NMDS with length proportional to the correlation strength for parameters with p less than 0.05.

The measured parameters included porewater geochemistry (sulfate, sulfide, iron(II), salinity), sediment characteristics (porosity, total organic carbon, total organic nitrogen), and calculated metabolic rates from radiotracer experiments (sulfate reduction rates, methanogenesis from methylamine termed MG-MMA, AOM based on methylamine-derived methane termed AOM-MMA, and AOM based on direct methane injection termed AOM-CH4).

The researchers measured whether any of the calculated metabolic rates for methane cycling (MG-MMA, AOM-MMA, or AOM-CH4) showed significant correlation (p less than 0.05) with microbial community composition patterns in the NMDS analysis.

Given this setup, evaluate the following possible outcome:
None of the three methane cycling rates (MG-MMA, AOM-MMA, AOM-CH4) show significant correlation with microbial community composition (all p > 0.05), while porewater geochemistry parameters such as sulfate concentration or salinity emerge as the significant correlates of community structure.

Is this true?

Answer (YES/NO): NO